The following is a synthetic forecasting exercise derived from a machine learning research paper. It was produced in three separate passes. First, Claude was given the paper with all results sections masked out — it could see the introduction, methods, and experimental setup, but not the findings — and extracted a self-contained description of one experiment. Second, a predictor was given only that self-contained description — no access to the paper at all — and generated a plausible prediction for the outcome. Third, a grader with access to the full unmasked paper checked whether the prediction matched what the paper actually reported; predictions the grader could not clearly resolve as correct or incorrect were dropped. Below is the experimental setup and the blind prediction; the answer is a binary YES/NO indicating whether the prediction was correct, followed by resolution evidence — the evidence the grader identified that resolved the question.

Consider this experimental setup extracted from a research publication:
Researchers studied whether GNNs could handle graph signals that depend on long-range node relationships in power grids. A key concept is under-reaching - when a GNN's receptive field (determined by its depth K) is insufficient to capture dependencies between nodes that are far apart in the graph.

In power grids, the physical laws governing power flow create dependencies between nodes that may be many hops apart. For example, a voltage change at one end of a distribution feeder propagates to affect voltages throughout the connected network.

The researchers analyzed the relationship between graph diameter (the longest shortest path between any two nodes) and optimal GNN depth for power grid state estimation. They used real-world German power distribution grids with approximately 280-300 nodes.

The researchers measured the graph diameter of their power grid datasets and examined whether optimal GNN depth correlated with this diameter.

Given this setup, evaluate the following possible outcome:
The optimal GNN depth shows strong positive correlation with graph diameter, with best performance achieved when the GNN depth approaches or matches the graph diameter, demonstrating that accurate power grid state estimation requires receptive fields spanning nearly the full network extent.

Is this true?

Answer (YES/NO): NO